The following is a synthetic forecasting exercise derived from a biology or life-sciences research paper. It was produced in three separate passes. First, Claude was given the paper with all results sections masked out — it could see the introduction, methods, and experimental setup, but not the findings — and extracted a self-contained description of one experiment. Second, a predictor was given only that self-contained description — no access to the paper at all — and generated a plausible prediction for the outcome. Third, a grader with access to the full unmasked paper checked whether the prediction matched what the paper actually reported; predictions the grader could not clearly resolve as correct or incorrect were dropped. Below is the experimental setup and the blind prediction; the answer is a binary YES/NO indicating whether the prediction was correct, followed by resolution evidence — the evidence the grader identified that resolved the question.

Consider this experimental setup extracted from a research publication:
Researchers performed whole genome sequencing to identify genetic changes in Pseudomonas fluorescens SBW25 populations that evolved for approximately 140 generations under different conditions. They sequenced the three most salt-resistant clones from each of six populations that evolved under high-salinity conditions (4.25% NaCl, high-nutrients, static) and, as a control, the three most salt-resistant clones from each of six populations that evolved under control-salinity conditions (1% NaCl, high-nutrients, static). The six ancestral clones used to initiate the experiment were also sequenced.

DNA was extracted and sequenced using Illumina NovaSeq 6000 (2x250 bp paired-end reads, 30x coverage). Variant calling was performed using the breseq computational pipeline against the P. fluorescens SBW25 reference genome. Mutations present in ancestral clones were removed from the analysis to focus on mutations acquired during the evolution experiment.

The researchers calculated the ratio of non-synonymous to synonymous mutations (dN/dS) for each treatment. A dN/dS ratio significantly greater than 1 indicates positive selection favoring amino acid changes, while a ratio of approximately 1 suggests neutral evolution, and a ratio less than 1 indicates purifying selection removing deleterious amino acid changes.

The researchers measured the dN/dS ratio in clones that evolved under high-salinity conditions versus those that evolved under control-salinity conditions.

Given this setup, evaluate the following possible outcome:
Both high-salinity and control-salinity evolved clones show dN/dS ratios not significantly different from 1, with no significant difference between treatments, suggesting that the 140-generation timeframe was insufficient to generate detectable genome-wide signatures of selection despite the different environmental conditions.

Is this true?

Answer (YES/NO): NO